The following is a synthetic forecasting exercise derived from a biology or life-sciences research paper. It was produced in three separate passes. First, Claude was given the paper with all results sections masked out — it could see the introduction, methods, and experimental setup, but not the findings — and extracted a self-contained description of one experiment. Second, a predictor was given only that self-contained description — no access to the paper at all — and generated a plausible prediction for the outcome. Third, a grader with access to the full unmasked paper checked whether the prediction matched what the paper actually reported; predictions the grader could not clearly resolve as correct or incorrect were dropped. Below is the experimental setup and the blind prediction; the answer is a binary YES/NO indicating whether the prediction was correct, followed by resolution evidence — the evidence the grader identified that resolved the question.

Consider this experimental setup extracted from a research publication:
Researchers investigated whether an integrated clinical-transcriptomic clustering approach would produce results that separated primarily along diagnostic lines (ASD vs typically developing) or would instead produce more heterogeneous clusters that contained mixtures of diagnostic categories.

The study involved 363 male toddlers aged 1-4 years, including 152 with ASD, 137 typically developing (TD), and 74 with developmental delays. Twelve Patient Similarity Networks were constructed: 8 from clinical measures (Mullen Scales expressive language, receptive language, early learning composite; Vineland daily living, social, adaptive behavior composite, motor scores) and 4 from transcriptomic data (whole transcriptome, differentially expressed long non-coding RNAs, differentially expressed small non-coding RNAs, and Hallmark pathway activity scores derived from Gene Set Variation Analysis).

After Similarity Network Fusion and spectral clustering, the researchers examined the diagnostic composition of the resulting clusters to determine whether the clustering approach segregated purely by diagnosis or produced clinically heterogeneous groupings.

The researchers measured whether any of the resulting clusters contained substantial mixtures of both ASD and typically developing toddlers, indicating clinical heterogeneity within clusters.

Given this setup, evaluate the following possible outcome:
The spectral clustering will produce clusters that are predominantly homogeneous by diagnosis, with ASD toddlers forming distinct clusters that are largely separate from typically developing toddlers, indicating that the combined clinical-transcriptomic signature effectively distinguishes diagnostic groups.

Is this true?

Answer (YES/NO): NO